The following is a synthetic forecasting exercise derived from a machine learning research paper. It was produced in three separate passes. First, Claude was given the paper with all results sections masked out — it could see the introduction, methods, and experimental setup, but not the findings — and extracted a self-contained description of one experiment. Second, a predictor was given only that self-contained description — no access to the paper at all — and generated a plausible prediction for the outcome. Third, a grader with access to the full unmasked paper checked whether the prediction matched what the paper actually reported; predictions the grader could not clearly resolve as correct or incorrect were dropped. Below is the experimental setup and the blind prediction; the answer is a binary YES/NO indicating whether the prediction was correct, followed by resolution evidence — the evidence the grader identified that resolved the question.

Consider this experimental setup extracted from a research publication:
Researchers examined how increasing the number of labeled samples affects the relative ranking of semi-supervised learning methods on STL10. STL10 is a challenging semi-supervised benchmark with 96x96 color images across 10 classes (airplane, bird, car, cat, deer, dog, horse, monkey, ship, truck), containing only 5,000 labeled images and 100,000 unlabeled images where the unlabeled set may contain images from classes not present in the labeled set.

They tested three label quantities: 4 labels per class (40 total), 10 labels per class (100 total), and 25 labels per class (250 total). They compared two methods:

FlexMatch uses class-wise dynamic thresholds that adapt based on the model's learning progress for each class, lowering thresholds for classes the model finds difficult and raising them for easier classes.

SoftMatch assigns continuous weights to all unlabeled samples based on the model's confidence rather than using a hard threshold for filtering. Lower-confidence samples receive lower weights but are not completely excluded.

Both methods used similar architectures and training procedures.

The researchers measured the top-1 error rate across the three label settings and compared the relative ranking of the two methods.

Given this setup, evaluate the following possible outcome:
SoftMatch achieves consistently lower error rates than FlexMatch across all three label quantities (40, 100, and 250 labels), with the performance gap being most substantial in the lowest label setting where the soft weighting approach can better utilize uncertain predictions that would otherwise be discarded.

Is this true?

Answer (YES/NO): YES